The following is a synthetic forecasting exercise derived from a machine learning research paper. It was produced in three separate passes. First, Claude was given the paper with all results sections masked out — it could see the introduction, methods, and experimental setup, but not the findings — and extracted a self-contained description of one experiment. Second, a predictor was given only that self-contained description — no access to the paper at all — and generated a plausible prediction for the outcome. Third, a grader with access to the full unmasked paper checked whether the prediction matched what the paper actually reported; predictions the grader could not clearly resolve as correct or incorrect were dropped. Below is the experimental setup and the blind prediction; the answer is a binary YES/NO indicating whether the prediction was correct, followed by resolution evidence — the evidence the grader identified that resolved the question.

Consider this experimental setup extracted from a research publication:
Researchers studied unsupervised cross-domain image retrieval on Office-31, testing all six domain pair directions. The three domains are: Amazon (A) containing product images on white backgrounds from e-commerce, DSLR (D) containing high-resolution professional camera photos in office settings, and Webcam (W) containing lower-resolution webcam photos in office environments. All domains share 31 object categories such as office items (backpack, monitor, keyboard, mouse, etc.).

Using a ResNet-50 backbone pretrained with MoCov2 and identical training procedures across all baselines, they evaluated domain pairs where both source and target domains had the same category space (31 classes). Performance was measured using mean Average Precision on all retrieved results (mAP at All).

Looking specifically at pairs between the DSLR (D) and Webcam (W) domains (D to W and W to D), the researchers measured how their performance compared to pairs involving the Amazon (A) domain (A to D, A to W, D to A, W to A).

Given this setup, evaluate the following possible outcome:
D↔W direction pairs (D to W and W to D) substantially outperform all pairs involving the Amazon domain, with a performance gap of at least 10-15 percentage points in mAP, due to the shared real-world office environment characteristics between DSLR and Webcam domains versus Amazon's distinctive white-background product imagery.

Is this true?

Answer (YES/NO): YES